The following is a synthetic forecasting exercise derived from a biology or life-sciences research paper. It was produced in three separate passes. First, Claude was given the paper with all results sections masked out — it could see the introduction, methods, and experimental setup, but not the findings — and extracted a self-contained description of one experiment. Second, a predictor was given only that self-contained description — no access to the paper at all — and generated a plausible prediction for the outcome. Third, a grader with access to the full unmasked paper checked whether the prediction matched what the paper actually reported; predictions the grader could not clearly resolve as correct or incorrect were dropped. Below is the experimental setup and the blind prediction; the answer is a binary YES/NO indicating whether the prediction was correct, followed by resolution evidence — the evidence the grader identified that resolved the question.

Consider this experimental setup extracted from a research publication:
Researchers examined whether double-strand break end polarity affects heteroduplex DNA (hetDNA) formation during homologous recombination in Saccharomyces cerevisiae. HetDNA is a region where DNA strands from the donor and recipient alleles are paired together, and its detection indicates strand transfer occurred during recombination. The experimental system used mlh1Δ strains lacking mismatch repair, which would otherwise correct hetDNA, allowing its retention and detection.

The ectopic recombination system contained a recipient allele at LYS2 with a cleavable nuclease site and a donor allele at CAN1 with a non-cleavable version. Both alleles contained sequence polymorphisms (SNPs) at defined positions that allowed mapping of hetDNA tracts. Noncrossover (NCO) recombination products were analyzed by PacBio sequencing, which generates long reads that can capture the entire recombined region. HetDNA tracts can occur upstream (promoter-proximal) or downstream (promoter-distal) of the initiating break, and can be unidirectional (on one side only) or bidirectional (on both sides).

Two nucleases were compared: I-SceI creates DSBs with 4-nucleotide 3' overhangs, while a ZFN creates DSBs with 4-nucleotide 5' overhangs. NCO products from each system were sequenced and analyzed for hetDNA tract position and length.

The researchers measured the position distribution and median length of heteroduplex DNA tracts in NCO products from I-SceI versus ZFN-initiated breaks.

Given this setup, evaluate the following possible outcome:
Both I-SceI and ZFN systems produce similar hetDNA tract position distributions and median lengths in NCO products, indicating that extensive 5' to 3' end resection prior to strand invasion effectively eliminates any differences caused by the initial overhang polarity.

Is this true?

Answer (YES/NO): YES